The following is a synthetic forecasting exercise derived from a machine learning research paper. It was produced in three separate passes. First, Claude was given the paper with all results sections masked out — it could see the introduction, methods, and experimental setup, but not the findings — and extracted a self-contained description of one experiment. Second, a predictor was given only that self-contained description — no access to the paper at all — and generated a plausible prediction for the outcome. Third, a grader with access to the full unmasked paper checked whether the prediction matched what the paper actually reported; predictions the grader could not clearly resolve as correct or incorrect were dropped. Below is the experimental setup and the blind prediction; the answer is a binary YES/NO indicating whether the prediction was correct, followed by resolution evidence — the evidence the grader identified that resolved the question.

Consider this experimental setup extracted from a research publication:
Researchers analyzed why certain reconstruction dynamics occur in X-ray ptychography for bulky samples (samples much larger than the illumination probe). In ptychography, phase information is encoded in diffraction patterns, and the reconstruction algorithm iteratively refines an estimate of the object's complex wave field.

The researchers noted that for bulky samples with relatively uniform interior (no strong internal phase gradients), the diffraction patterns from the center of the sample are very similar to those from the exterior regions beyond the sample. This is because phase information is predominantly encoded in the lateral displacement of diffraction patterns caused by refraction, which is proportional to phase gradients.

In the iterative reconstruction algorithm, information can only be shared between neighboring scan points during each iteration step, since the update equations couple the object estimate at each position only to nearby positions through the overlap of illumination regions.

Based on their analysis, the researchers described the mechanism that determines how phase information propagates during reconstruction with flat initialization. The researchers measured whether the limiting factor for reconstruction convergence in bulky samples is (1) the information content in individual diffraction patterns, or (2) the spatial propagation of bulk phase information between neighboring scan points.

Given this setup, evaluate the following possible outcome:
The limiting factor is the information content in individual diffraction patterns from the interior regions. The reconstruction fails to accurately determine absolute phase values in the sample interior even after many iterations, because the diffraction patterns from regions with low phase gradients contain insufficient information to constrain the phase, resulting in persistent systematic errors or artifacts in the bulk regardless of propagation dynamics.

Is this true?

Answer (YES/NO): NO